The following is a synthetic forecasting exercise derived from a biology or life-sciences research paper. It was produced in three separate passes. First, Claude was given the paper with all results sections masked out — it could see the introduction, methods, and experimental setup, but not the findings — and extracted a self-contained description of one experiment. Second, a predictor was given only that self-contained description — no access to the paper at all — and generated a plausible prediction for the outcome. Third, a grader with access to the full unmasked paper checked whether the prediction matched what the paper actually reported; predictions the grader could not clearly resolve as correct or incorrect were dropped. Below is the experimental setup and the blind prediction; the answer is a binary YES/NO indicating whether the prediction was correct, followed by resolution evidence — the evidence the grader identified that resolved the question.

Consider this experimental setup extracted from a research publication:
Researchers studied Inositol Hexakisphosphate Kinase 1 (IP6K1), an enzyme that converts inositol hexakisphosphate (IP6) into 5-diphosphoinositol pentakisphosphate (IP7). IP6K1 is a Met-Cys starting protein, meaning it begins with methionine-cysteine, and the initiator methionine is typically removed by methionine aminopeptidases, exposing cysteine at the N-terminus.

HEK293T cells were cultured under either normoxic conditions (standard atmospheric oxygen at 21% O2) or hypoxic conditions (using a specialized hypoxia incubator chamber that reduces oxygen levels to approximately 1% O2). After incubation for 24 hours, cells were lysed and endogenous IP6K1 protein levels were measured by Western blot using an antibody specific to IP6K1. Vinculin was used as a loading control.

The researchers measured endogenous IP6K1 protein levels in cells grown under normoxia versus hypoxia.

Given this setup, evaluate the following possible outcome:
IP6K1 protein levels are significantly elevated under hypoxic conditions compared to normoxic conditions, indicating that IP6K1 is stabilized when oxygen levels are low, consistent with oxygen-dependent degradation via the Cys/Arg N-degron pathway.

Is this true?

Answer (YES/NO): YES